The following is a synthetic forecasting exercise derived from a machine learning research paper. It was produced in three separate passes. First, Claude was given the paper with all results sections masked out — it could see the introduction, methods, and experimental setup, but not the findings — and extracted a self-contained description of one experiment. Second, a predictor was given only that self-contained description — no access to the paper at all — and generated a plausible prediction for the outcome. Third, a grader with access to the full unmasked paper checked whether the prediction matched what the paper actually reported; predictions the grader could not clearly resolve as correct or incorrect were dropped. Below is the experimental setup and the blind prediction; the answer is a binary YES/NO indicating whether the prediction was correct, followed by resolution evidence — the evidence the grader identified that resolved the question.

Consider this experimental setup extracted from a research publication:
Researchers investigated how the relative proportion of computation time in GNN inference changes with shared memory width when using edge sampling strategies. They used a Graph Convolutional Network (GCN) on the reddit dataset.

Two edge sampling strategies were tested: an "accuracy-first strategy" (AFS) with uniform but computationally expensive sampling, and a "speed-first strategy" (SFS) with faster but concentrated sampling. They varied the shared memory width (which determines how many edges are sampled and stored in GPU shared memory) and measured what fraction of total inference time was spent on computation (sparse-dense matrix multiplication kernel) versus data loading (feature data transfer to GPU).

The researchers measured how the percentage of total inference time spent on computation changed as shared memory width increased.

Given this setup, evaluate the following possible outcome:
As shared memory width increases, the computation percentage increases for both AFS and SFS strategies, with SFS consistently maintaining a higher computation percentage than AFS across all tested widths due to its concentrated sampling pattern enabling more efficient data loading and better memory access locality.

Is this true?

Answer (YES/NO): NO